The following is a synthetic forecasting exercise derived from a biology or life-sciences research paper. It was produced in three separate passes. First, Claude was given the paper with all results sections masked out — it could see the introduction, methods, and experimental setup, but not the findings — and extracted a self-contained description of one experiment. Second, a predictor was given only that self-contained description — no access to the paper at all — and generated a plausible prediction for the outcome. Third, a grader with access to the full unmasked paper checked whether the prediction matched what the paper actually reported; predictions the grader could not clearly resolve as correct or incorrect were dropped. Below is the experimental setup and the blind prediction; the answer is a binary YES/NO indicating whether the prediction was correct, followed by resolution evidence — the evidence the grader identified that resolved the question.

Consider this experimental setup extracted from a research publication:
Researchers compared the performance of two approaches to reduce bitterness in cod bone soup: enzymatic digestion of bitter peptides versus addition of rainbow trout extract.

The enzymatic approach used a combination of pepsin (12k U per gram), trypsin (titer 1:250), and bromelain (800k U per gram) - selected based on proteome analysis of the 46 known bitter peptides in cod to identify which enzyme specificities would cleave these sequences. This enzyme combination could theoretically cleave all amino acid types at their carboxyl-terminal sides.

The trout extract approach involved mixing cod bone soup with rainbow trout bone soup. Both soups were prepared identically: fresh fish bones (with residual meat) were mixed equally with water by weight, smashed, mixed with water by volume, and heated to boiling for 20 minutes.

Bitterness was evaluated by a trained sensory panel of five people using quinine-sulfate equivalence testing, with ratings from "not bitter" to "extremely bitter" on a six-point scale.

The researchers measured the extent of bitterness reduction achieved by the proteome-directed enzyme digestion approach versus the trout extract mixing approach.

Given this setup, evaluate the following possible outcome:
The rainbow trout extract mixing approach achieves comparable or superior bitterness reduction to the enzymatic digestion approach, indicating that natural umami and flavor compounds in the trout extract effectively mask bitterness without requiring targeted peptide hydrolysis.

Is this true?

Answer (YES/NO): NO